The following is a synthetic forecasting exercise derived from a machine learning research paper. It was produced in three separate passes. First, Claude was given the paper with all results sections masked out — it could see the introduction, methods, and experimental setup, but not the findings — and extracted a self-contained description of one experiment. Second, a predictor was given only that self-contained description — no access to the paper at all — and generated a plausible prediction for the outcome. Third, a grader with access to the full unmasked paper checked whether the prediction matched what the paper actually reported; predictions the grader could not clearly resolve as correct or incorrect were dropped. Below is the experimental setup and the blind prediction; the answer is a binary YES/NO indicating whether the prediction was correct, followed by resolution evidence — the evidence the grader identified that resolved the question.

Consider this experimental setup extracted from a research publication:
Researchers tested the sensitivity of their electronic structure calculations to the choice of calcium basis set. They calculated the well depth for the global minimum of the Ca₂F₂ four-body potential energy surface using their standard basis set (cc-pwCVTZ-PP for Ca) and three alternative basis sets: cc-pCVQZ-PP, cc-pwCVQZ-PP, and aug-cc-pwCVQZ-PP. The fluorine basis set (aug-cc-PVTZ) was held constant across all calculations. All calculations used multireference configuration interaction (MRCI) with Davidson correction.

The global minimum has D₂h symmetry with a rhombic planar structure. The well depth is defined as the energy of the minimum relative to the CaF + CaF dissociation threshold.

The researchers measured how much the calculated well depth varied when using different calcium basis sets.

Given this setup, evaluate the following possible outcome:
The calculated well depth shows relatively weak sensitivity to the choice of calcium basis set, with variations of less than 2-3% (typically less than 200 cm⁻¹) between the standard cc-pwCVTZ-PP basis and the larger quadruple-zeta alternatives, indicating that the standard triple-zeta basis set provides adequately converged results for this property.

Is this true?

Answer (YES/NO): YES